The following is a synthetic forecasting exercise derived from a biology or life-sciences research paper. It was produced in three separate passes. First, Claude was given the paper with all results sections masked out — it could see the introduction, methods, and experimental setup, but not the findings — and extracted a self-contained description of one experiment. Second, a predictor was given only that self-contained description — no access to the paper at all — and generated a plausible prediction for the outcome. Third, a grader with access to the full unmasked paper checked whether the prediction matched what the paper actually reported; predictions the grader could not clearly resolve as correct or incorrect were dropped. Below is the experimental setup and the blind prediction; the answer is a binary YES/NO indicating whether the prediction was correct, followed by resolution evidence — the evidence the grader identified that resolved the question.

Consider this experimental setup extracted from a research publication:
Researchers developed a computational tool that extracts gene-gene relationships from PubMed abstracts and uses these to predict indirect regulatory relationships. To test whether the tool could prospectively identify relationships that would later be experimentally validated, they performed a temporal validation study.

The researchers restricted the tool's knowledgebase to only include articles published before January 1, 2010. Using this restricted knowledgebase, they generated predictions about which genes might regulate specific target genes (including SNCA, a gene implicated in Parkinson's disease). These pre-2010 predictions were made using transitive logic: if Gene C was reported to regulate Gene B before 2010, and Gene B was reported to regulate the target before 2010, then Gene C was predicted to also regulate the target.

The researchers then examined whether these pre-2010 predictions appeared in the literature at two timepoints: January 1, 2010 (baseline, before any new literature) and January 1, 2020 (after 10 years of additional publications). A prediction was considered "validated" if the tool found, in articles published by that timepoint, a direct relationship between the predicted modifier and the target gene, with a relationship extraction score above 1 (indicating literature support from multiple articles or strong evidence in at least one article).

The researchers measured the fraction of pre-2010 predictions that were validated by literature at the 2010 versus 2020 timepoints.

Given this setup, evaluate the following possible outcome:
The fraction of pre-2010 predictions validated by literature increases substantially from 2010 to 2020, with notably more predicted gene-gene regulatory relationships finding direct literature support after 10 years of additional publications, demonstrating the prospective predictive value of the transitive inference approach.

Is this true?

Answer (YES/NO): NO